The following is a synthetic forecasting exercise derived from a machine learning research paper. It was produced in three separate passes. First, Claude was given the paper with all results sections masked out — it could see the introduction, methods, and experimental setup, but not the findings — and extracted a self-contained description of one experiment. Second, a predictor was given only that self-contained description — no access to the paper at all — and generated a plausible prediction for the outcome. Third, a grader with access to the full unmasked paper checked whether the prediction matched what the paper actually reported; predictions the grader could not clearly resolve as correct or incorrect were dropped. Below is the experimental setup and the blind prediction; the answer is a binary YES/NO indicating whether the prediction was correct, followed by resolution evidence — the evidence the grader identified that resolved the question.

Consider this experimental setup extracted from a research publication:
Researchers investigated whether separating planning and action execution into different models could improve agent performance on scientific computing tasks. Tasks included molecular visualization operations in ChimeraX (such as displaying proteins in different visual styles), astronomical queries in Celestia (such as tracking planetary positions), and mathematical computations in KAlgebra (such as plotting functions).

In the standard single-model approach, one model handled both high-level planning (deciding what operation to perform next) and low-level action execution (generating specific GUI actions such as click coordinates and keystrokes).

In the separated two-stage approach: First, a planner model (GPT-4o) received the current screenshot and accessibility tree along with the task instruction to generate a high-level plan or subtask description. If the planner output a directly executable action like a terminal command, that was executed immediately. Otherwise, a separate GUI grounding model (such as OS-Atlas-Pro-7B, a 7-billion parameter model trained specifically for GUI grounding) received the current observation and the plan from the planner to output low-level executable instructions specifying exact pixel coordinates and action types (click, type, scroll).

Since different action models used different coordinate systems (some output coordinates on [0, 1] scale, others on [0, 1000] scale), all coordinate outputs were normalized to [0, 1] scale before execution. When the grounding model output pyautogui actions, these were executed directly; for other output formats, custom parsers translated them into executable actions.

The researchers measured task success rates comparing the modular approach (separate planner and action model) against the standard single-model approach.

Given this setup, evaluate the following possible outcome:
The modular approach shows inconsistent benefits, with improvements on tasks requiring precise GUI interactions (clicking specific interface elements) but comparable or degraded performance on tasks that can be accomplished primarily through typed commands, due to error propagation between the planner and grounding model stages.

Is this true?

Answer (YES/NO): NO